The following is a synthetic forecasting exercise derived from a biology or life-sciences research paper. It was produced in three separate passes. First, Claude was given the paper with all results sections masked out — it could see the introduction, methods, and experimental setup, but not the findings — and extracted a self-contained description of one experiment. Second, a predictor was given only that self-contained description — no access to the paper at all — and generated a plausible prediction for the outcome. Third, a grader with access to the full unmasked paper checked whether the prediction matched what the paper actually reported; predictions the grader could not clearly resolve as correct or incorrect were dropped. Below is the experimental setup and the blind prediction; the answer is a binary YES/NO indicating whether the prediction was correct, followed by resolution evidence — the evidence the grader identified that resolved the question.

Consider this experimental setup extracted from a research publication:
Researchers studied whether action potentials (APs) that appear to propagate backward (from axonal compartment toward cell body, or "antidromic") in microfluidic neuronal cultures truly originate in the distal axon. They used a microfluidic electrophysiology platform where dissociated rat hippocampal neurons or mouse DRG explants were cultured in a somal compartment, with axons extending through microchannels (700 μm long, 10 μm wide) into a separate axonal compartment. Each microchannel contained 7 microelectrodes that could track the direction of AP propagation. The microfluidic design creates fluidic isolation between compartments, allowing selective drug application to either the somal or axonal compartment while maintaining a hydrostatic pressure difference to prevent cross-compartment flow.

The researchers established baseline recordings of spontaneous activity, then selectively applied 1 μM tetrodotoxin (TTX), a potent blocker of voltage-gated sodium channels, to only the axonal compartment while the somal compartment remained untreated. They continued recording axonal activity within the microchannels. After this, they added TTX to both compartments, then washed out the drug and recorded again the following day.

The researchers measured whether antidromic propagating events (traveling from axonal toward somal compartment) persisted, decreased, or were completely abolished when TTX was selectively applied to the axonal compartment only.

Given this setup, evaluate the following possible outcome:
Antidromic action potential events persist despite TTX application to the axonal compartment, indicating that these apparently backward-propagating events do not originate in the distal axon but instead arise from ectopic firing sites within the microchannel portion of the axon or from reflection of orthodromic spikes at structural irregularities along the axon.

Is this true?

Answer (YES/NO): NO